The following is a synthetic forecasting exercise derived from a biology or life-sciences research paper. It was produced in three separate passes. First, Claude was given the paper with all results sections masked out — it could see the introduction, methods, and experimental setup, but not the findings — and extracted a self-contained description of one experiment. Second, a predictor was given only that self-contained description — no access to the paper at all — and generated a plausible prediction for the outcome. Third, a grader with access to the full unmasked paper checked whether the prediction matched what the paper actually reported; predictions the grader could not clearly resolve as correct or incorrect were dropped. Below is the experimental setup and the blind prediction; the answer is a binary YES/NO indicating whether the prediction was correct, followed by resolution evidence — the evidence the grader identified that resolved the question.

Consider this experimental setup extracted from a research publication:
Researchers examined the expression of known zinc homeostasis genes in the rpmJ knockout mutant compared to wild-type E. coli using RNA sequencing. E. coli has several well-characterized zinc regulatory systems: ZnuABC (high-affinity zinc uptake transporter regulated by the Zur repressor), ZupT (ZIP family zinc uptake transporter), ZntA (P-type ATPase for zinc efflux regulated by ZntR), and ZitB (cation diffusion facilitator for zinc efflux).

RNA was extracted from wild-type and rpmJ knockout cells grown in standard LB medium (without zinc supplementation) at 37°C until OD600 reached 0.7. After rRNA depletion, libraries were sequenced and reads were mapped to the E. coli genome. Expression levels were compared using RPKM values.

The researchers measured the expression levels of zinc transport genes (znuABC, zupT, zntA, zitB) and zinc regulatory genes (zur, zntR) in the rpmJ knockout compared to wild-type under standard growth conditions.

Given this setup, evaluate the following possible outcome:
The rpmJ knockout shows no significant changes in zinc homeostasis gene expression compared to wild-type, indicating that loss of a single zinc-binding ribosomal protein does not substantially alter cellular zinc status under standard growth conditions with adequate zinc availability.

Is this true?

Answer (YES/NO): YES